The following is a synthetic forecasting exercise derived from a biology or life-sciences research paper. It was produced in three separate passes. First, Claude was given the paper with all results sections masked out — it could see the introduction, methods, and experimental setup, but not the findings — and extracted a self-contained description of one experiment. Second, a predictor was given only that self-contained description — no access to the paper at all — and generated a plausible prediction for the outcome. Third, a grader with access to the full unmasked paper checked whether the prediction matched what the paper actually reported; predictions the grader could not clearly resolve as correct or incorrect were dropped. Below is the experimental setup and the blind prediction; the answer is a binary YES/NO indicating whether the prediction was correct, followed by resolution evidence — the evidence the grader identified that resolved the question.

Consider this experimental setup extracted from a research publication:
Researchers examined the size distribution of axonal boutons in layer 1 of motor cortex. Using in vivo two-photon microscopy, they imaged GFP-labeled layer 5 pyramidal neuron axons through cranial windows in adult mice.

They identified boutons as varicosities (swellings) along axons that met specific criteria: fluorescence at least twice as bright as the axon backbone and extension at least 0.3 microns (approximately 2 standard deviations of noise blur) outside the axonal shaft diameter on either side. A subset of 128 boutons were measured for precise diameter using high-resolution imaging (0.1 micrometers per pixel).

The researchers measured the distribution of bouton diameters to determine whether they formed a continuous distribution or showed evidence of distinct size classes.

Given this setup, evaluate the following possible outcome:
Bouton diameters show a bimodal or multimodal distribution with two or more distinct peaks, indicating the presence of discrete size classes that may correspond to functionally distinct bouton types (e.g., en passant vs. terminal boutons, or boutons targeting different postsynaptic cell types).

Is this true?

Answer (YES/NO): YES